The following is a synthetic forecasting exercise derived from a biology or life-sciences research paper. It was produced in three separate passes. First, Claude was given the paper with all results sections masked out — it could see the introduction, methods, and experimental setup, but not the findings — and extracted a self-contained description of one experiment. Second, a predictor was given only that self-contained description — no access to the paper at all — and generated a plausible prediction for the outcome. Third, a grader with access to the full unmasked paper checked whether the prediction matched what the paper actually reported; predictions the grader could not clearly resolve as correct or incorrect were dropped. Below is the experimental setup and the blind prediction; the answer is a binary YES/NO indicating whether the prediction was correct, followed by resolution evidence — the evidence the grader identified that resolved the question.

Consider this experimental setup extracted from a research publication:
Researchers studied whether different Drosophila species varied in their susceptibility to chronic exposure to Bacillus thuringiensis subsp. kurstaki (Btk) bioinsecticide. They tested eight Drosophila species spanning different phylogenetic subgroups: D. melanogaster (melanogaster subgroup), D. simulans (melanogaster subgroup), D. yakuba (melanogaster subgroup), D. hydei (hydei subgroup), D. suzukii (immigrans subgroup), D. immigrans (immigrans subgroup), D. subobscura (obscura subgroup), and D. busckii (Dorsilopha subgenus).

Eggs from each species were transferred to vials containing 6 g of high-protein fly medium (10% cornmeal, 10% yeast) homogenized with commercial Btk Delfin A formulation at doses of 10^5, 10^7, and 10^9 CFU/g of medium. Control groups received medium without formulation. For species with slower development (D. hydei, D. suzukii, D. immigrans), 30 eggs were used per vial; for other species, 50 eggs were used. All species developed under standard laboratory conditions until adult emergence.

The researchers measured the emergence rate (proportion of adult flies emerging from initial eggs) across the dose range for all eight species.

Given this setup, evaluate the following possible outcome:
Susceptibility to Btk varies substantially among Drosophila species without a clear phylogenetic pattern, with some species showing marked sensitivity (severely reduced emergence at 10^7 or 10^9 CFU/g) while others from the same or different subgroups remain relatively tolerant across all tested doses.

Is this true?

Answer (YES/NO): NO